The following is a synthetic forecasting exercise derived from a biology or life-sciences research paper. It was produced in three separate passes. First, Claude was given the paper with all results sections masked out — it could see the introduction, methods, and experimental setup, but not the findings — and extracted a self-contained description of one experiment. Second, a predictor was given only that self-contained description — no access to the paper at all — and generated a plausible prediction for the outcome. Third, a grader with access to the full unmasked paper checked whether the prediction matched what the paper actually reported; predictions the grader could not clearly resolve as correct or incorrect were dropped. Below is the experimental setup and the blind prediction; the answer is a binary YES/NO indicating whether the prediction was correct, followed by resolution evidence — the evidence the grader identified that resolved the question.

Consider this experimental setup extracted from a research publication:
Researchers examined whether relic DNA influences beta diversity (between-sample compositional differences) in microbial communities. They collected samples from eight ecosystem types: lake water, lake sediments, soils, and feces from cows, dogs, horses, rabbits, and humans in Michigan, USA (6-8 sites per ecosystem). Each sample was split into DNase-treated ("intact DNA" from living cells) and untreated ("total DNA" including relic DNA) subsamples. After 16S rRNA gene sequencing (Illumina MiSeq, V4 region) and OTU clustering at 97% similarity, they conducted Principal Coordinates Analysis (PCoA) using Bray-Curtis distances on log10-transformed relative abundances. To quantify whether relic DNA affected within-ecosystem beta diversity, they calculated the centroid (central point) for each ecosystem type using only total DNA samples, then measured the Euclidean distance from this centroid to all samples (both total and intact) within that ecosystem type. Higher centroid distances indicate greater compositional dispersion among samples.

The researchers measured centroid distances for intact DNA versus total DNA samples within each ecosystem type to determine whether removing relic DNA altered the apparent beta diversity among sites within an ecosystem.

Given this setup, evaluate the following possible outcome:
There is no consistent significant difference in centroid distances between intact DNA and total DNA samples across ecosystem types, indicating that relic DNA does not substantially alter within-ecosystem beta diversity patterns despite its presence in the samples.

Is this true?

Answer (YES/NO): YES